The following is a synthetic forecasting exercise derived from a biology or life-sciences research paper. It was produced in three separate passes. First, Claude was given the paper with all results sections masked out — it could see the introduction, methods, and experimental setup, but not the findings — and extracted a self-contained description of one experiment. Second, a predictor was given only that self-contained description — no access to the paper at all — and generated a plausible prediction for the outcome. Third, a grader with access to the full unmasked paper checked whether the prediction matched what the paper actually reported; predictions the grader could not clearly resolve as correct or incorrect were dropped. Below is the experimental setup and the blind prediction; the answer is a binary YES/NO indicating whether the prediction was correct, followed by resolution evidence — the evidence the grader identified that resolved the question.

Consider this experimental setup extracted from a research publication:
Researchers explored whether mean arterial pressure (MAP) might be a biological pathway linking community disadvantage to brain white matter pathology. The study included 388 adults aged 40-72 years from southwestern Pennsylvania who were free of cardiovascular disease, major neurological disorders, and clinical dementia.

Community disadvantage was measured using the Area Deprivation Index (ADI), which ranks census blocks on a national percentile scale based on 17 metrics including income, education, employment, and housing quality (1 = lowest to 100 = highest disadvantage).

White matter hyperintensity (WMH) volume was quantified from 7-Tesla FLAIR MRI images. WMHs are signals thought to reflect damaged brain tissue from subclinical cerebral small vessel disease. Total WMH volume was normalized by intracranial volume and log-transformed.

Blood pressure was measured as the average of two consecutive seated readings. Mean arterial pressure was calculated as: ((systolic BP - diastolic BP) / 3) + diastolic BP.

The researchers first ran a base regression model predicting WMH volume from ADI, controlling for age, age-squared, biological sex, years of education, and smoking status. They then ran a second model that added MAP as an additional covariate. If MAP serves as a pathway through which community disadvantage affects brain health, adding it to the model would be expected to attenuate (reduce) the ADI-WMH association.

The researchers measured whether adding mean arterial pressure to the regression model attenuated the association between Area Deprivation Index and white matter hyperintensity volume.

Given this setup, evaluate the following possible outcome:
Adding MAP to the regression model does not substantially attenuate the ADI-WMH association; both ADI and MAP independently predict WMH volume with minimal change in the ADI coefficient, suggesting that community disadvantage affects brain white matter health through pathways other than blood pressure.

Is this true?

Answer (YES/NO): NO